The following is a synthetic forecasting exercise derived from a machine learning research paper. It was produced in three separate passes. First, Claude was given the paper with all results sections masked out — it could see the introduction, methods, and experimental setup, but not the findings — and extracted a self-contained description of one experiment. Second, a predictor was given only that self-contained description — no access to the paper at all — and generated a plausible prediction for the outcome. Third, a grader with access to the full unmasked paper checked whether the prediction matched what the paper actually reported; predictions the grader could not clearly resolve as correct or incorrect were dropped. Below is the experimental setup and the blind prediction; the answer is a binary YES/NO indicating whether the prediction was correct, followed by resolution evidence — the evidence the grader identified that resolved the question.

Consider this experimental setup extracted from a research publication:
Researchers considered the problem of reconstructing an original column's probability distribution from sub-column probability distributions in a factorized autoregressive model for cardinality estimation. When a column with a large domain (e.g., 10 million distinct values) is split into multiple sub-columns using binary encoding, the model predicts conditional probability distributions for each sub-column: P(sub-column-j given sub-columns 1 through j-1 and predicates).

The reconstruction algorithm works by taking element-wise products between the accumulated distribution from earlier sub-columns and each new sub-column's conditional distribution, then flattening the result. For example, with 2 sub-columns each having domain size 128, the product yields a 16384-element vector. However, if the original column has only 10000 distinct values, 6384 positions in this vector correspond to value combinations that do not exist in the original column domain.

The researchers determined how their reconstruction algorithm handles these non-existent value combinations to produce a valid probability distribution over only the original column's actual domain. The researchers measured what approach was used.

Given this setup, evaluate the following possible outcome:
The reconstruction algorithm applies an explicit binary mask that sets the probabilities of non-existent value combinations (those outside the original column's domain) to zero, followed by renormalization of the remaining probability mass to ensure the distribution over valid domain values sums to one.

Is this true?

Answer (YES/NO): NO